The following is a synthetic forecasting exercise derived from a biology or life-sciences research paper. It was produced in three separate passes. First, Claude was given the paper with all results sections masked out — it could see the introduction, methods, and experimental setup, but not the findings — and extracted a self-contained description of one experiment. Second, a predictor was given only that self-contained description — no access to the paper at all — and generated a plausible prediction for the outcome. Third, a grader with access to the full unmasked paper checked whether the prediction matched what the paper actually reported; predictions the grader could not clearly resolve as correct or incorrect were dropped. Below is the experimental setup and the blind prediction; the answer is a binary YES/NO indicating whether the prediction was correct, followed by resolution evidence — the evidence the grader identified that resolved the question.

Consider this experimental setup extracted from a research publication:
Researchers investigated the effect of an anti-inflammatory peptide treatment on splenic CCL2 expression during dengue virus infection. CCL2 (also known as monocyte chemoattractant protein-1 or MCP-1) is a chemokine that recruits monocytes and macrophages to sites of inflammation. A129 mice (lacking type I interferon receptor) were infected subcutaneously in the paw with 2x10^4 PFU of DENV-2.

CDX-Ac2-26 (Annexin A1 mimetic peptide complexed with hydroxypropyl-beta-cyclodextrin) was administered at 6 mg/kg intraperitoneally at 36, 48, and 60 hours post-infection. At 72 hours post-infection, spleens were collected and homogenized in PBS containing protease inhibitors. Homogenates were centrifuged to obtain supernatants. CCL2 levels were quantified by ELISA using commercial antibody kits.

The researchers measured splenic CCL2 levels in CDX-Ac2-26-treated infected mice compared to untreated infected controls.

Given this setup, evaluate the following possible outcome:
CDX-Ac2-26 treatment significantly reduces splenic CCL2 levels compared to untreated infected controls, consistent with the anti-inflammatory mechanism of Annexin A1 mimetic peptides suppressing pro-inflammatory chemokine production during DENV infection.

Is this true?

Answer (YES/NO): YES